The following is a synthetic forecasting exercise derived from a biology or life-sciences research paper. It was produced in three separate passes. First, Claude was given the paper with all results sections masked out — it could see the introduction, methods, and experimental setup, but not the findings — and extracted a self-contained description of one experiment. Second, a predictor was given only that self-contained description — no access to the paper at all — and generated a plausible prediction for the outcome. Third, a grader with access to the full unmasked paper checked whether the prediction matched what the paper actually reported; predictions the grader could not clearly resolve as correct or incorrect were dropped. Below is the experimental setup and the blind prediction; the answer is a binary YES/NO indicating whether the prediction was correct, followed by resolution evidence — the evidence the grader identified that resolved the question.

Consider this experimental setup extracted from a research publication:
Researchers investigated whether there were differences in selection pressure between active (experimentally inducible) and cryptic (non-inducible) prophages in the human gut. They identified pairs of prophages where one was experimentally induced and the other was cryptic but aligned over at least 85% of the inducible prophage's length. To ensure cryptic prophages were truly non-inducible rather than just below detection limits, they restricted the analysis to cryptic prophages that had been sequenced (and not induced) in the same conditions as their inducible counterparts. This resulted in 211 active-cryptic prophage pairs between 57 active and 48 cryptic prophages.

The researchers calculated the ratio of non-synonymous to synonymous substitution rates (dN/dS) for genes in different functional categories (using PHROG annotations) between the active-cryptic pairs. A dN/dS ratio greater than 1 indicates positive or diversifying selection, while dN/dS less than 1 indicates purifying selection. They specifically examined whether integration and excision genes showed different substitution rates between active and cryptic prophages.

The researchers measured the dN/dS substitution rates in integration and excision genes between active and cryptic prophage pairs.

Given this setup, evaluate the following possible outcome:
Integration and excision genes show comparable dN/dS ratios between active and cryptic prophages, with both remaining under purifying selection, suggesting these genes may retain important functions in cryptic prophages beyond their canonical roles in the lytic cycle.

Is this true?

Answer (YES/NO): NO